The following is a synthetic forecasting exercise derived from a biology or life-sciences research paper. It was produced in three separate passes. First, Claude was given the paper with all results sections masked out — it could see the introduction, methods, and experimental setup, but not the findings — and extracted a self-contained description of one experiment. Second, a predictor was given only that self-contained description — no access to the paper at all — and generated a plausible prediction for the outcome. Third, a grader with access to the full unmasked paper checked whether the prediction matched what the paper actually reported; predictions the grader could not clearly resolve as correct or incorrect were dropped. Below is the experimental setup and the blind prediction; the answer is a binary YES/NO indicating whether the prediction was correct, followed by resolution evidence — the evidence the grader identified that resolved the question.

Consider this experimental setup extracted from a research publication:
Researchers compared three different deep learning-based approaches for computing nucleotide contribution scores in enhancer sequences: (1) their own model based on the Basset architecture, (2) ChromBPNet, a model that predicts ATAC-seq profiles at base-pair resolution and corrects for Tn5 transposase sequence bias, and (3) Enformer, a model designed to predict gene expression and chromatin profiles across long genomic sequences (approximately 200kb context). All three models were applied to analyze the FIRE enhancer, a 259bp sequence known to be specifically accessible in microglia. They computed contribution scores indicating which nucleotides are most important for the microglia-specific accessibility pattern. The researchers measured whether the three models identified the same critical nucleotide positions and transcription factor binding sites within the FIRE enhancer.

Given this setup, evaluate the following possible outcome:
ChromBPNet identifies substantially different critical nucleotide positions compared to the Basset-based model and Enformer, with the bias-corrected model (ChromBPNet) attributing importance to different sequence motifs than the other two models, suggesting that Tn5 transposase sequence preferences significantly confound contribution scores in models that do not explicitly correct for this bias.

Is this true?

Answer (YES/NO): NO